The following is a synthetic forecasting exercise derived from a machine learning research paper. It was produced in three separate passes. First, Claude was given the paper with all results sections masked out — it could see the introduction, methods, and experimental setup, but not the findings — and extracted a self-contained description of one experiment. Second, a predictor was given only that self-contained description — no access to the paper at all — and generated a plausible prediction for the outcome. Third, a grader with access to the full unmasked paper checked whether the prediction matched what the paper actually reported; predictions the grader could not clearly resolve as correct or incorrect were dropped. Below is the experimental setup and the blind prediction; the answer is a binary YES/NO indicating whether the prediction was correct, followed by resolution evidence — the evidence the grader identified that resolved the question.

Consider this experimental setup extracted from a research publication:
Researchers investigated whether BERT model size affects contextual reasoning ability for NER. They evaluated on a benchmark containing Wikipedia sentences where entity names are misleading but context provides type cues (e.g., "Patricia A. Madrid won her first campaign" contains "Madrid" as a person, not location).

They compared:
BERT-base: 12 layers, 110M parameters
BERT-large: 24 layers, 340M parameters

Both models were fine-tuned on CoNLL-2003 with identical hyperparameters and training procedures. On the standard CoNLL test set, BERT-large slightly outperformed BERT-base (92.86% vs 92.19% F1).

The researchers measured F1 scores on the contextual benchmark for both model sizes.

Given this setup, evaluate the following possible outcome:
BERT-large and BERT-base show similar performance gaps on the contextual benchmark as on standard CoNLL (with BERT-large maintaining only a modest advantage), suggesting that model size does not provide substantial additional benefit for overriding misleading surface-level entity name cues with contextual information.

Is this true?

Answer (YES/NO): NO